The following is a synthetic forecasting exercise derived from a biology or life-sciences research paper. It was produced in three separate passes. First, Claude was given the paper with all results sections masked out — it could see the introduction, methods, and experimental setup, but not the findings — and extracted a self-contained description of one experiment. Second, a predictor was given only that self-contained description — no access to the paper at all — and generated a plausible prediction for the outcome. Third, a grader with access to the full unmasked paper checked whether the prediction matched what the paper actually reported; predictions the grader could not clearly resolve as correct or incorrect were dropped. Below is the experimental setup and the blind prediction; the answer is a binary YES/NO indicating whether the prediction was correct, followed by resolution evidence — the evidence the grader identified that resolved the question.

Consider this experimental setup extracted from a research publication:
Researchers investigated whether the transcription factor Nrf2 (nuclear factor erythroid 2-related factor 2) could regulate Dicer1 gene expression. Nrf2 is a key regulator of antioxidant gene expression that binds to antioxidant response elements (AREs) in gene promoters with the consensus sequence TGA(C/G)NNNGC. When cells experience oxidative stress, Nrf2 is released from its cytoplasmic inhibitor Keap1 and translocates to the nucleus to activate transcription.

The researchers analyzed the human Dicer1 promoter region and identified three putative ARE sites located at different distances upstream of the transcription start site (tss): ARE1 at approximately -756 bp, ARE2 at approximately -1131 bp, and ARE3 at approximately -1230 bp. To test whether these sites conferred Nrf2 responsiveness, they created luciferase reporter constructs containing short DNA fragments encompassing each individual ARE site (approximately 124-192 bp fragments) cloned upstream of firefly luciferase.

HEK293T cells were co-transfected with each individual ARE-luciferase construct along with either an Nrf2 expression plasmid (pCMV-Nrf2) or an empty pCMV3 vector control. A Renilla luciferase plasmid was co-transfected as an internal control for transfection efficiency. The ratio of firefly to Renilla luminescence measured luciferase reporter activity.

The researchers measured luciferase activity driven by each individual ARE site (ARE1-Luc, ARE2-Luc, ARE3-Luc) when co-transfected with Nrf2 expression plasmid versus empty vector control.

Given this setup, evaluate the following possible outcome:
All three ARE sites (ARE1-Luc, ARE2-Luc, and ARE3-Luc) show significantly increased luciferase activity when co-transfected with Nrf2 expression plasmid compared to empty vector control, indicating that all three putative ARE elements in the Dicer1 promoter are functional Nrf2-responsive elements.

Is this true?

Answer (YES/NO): NO